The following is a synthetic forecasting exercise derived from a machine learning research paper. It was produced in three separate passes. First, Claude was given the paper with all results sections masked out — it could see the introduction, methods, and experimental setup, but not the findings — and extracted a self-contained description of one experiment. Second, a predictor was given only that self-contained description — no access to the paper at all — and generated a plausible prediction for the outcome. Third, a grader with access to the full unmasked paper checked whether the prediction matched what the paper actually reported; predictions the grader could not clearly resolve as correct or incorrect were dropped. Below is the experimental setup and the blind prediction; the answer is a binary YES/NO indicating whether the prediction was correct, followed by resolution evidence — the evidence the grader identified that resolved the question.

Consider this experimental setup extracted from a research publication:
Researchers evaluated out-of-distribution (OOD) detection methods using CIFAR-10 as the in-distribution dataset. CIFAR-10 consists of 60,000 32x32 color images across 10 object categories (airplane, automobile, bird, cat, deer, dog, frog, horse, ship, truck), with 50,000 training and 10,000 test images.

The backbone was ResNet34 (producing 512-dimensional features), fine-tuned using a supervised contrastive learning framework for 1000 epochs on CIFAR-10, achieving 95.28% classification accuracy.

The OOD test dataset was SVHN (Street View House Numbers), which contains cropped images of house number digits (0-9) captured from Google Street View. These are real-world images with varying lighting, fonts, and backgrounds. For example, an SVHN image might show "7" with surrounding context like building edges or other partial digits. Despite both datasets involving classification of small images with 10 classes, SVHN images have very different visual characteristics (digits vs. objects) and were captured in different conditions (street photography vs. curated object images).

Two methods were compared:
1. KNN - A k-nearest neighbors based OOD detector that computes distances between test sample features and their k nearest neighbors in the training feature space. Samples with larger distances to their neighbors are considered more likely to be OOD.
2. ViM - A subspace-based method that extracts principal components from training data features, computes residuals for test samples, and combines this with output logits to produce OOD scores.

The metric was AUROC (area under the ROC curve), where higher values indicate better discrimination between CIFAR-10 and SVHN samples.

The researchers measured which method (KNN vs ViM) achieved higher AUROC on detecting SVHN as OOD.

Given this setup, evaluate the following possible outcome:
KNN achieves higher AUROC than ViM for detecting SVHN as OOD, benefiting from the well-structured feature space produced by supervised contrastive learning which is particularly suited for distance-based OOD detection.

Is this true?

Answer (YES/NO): NO